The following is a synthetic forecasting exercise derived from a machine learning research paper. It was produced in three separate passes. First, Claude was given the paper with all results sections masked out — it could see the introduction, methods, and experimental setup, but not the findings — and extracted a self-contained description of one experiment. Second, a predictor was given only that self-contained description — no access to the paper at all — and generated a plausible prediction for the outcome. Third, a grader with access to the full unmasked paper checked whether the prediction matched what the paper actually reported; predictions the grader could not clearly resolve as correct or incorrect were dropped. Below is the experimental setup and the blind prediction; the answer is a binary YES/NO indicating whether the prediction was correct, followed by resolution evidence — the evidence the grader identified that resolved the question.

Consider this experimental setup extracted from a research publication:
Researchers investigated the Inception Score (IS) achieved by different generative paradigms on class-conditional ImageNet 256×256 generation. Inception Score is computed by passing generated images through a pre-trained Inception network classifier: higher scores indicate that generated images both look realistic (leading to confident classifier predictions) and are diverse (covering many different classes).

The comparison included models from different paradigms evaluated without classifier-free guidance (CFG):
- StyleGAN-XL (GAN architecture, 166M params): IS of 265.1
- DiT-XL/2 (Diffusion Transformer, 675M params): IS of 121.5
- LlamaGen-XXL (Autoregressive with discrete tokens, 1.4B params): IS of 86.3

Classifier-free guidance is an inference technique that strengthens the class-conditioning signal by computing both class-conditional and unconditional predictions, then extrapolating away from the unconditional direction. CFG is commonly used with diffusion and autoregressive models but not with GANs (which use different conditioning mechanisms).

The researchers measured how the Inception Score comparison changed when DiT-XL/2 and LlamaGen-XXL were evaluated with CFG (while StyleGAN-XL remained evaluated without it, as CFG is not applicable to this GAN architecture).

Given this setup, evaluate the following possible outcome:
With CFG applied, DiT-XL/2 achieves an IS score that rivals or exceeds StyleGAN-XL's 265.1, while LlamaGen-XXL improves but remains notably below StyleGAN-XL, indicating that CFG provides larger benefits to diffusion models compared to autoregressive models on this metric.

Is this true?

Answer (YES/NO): YES